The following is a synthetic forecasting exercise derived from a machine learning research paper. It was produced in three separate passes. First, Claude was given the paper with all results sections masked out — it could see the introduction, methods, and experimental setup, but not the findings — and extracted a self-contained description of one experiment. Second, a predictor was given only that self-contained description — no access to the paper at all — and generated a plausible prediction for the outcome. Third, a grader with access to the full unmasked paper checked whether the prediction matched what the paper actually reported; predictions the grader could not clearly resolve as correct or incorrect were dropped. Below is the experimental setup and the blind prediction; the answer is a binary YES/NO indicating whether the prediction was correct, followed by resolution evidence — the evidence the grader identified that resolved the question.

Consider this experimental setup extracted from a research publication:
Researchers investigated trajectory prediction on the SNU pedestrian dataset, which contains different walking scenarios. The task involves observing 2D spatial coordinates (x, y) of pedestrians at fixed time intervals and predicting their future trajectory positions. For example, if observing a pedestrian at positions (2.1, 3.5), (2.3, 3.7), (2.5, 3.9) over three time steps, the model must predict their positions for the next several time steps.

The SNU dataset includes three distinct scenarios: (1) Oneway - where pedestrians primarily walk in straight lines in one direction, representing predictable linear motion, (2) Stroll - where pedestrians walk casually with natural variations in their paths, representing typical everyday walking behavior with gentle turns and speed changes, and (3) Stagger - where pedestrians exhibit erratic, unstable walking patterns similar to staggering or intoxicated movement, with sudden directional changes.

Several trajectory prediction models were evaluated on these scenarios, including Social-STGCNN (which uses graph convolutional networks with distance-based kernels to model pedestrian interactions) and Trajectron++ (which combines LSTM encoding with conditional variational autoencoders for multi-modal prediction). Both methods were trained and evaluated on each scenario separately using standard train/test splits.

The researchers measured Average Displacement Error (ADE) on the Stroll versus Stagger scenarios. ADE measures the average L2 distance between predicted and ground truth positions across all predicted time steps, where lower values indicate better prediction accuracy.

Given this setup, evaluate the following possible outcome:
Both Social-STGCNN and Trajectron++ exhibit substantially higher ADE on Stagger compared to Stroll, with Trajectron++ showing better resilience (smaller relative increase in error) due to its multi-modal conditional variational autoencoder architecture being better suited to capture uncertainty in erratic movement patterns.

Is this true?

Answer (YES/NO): NO